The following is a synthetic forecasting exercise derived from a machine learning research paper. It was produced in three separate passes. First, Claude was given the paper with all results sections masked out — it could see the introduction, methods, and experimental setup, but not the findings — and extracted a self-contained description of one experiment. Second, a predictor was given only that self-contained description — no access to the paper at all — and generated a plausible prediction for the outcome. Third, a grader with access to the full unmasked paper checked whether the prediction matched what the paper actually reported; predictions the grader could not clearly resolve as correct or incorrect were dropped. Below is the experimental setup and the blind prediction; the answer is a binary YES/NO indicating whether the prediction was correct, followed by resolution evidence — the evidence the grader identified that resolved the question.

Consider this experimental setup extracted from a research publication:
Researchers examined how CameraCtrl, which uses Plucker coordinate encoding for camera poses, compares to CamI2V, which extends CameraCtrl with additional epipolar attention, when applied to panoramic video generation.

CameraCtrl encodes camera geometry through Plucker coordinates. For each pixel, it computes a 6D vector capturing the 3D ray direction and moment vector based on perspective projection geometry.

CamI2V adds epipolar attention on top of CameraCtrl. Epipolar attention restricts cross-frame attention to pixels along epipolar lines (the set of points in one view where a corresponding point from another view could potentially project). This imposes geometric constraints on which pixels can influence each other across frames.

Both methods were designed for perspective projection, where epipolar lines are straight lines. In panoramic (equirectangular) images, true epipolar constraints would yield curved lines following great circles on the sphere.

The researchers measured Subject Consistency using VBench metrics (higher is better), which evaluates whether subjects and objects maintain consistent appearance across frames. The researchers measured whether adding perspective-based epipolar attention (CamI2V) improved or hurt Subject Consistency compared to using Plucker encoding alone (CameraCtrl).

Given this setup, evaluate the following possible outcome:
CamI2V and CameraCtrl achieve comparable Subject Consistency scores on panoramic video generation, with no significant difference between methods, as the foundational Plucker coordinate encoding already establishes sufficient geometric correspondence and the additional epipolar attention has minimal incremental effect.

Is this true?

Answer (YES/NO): NO